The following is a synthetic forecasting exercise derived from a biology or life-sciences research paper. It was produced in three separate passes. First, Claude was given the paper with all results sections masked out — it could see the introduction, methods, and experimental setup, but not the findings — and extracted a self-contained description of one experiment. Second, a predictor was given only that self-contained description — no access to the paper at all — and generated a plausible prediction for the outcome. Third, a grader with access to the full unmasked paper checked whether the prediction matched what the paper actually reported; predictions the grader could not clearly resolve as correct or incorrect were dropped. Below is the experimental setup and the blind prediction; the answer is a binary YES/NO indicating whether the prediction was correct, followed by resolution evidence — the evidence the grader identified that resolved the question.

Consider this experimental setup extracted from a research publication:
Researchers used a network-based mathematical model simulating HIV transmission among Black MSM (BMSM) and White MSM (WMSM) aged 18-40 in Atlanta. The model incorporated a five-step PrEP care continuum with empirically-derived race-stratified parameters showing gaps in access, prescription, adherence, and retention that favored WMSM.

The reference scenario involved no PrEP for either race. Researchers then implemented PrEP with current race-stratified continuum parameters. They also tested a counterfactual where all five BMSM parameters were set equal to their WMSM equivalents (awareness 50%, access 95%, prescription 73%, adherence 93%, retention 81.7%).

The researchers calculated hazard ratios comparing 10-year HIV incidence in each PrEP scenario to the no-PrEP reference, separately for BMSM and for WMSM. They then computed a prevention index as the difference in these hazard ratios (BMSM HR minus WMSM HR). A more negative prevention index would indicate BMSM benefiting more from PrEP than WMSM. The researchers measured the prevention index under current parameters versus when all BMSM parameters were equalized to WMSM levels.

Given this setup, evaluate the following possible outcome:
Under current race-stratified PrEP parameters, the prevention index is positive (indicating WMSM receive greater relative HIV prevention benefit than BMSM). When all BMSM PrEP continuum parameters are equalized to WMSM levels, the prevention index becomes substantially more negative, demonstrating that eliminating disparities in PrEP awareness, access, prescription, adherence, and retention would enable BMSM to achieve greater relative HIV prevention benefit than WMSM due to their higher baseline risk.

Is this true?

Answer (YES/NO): NO